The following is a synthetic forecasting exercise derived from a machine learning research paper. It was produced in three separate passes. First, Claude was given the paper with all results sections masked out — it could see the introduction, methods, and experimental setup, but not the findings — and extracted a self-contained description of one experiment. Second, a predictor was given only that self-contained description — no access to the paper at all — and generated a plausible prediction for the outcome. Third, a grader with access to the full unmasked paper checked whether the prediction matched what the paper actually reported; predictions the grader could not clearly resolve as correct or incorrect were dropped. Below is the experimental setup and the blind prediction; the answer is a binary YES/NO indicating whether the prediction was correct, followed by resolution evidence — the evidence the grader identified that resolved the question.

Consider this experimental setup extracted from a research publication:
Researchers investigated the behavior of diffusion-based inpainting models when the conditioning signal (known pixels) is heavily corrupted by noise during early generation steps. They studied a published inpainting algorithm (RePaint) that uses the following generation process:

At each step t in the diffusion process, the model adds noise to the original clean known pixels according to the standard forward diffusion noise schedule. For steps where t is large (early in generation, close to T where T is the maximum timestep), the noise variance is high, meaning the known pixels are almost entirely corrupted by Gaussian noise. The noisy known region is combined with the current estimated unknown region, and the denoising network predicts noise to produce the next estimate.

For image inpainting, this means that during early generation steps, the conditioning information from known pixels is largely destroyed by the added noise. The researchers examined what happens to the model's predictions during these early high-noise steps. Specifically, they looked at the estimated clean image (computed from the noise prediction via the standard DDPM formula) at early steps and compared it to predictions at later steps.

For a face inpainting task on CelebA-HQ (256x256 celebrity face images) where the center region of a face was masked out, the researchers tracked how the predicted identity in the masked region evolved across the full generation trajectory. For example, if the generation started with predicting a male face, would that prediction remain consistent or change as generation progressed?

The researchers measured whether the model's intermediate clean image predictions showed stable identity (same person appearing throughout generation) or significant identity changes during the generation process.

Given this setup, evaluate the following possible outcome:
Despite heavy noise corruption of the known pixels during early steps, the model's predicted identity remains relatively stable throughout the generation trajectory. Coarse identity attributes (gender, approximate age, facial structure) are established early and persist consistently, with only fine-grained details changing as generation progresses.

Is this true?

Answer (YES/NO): NO